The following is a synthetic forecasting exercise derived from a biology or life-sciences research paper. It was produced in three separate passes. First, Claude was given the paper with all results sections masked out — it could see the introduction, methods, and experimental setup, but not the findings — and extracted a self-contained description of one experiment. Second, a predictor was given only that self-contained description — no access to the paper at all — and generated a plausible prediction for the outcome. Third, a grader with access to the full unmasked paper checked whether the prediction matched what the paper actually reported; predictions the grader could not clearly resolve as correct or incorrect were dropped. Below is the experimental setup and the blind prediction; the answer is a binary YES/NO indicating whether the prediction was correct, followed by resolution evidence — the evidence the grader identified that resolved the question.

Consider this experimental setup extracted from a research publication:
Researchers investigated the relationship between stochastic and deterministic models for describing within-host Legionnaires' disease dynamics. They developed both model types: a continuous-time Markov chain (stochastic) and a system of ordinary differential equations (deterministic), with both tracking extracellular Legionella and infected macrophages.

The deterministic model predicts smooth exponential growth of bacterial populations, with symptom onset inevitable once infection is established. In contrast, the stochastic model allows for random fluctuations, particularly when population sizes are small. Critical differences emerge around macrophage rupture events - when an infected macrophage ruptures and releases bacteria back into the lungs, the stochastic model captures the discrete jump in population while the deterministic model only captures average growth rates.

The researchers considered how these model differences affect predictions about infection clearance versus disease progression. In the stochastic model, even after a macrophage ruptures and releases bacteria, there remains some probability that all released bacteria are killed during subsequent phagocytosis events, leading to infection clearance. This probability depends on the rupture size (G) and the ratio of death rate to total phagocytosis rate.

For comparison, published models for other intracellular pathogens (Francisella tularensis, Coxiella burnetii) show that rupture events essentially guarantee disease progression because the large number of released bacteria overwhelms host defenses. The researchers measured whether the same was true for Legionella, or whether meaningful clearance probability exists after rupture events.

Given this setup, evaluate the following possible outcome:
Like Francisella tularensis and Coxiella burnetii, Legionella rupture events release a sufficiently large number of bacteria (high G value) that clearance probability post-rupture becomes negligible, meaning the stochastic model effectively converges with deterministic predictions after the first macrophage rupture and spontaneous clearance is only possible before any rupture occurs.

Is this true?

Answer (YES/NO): NO